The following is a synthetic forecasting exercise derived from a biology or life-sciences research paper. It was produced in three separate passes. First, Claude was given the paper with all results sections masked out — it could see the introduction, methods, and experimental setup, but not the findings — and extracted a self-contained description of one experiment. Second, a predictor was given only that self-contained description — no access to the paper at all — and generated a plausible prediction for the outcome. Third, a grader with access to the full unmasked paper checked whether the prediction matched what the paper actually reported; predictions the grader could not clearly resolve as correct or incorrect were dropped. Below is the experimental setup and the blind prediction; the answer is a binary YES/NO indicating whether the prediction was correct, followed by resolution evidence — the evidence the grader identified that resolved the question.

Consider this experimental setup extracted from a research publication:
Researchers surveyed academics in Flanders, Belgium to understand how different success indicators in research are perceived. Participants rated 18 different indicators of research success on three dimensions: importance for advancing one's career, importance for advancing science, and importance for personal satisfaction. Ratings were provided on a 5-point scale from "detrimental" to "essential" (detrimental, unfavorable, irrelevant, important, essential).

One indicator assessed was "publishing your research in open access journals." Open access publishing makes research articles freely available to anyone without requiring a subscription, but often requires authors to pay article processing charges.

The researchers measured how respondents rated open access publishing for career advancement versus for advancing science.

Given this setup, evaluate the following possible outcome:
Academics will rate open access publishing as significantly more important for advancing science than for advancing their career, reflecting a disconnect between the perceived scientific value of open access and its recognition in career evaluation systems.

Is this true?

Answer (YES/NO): YES